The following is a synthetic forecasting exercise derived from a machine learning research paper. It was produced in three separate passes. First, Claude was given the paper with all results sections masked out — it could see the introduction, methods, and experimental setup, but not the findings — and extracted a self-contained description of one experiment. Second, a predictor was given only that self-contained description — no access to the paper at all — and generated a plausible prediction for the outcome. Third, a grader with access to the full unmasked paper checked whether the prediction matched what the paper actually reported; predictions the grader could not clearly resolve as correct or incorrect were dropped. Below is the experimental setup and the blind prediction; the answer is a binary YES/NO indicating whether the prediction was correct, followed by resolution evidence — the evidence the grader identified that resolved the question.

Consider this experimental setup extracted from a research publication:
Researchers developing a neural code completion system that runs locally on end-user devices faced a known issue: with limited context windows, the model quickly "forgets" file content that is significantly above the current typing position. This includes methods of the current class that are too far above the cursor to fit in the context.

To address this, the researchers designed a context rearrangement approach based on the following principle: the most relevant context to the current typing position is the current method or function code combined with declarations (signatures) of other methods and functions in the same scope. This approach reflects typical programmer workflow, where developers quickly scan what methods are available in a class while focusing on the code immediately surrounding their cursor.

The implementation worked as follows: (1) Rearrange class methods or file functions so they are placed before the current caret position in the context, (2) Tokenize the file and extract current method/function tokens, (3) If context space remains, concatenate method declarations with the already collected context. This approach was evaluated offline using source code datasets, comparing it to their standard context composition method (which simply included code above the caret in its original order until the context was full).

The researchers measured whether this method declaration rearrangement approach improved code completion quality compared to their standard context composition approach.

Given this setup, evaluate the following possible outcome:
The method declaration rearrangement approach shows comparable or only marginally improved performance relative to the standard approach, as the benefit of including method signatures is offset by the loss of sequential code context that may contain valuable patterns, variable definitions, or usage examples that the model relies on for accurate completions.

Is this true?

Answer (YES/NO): NO